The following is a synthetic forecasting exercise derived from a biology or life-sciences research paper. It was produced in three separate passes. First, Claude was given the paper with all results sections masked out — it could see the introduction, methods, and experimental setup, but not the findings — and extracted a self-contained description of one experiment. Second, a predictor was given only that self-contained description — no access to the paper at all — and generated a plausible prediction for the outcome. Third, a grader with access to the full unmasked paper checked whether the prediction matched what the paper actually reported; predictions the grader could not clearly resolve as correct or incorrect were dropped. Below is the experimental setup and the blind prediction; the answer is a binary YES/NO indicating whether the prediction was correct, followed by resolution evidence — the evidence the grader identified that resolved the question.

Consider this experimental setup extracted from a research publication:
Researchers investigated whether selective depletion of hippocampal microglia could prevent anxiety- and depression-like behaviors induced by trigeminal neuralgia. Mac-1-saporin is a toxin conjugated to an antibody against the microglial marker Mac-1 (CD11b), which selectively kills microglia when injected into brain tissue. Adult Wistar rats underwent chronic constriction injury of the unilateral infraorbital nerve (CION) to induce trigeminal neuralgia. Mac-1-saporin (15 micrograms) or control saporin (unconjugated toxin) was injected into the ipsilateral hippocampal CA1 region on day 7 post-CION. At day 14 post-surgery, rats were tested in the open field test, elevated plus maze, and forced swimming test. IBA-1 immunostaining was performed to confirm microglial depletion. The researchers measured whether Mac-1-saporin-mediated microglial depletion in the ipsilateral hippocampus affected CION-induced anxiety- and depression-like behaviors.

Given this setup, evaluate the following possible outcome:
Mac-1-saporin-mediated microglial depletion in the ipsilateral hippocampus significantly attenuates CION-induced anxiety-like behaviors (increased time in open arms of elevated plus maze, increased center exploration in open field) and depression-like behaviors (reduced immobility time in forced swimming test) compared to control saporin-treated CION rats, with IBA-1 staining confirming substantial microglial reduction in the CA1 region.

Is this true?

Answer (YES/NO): YES